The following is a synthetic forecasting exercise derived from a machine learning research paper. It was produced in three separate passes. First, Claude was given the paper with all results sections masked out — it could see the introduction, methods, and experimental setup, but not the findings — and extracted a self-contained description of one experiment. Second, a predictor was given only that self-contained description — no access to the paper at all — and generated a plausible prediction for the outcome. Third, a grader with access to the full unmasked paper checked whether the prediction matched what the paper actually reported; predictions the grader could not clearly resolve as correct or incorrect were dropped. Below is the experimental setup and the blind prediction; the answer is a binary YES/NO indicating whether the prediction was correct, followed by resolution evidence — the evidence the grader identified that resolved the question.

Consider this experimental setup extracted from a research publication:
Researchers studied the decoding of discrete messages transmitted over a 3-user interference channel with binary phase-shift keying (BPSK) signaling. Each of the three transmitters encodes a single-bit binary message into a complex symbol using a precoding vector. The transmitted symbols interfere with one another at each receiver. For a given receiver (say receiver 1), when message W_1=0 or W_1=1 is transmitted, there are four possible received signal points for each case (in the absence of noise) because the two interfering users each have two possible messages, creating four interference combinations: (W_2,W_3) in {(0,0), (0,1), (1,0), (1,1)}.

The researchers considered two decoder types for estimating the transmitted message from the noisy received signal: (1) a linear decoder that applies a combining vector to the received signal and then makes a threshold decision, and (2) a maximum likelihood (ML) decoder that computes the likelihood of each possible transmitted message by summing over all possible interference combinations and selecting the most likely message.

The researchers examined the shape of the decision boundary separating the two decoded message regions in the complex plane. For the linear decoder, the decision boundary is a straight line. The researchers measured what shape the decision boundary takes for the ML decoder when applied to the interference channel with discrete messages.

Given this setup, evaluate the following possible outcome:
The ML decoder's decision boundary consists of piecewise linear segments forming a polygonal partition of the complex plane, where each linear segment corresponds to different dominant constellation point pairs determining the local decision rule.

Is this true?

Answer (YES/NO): NO